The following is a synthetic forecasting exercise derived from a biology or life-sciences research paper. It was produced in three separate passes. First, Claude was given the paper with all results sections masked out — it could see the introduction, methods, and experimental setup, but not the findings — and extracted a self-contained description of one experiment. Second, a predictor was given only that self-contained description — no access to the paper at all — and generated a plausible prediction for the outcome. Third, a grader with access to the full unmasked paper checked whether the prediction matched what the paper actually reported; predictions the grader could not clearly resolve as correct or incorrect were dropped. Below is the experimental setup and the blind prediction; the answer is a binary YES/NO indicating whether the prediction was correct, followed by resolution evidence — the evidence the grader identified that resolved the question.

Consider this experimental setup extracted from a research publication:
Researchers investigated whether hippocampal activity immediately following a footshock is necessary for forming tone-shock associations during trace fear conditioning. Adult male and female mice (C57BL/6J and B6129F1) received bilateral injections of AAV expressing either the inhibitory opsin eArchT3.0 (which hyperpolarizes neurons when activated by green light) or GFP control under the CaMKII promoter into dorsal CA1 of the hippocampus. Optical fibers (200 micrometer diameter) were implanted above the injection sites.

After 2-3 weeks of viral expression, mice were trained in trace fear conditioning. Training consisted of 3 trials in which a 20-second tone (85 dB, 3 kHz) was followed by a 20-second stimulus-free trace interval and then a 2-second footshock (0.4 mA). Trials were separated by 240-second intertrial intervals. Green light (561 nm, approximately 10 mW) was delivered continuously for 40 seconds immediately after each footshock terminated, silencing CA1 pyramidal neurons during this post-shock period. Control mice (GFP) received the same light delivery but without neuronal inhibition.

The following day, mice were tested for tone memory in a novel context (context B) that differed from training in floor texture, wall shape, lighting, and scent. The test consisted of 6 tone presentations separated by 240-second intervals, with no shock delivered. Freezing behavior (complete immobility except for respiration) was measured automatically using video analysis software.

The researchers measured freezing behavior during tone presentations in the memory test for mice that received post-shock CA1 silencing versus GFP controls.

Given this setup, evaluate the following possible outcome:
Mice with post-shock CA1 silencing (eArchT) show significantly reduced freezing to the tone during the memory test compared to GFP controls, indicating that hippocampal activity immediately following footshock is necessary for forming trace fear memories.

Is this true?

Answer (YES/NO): YES